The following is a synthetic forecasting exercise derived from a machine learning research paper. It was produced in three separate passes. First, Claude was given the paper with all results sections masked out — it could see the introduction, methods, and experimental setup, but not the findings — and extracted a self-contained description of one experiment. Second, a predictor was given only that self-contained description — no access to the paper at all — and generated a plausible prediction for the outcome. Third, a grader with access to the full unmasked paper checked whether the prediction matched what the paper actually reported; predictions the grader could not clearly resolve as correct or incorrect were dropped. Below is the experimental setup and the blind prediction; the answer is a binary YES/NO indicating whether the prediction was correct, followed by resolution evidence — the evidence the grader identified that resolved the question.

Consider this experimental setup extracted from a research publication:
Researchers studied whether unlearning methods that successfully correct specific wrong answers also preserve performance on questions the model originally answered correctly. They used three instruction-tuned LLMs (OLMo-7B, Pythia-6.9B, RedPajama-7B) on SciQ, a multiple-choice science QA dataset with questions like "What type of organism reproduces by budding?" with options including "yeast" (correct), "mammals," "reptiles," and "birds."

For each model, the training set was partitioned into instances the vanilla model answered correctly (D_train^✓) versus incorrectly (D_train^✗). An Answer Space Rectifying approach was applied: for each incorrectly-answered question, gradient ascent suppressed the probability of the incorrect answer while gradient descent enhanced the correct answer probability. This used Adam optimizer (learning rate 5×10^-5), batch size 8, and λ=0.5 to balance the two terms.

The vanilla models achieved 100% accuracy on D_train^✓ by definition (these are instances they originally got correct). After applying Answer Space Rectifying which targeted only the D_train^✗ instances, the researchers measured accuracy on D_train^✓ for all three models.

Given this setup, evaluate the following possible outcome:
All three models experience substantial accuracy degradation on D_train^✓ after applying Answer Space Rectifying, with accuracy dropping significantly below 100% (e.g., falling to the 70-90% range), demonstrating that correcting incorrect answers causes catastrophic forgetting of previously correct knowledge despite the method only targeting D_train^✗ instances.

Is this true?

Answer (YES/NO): NO